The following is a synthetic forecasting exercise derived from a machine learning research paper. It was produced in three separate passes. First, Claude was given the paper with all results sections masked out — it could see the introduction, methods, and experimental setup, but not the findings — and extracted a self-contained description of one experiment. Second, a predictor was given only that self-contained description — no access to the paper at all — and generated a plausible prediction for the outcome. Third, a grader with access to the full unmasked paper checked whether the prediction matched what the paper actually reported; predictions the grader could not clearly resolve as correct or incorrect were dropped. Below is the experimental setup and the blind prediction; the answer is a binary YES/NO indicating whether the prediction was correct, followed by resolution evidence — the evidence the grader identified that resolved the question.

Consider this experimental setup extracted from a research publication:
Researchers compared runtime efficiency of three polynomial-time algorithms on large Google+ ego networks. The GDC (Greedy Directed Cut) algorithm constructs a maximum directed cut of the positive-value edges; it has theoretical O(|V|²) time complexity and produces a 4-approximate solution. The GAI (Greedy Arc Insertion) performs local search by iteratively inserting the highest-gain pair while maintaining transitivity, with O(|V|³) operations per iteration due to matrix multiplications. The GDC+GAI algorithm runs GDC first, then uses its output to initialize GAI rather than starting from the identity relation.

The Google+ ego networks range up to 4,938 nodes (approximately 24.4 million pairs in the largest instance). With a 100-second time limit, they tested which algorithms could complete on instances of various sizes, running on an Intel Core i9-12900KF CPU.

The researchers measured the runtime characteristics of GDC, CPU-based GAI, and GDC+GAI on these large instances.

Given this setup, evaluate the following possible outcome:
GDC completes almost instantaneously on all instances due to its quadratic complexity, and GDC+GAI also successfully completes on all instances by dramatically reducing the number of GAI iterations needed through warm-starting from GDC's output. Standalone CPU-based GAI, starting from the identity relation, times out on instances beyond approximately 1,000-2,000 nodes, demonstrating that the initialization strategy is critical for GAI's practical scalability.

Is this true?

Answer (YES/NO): YES